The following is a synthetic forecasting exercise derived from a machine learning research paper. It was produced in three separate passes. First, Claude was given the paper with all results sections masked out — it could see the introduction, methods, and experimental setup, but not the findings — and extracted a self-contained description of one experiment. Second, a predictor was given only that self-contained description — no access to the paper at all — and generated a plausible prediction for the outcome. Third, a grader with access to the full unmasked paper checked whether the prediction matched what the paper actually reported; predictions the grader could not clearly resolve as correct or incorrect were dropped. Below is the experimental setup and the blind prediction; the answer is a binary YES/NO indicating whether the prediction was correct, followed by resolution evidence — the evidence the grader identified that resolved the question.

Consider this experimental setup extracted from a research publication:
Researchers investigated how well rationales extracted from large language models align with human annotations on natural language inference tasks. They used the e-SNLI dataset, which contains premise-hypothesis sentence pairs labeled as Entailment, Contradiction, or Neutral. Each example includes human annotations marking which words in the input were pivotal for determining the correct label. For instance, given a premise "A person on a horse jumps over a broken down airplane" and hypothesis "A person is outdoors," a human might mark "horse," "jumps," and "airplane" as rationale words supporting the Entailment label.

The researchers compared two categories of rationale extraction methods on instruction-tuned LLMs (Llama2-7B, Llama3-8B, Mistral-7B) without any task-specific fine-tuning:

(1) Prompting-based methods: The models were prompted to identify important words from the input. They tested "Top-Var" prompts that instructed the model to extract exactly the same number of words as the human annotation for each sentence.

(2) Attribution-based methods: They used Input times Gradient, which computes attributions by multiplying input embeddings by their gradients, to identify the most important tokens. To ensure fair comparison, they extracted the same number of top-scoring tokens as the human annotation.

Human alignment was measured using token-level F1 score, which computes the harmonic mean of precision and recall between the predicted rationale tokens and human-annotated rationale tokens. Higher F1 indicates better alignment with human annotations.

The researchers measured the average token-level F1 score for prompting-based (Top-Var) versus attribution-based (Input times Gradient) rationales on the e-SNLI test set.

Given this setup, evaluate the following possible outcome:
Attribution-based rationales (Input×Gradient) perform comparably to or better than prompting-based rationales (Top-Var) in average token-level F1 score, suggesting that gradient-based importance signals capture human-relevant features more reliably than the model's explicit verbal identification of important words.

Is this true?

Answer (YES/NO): NO